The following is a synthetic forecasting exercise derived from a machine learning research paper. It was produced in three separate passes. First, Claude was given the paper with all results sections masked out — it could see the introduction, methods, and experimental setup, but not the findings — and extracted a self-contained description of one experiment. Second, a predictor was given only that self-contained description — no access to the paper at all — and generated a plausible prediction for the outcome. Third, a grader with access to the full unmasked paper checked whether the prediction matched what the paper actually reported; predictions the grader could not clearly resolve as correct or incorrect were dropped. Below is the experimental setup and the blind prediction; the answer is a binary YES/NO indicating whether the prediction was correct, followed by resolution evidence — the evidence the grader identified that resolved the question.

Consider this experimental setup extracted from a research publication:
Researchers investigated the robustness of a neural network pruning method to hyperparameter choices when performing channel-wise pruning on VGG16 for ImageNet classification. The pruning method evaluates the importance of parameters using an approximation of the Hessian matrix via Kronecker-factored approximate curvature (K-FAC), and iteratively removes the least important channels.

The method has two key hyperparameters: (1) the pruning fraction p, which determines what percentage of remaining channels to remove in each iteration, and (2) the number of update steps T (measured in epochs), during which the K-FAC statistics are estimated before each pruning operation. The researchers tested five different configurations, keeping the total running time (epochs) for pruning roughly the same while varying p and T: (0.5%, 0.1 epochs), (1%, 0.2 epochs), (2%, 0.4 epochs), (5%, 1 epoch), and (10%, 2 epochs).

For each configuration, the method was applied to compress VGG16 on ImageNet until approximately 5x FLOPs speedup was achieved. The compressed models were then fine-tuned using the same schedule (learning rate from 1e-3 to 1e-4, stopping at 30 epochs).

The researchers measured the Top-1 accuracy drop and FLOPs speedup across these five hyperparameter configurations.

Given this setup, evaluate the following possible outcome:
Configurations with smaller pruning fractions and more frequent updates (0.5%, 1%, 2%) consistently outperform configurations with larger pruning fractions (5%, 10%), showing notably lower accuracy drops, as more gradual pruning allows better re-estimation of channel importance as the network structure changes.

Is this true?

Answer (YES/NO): NO